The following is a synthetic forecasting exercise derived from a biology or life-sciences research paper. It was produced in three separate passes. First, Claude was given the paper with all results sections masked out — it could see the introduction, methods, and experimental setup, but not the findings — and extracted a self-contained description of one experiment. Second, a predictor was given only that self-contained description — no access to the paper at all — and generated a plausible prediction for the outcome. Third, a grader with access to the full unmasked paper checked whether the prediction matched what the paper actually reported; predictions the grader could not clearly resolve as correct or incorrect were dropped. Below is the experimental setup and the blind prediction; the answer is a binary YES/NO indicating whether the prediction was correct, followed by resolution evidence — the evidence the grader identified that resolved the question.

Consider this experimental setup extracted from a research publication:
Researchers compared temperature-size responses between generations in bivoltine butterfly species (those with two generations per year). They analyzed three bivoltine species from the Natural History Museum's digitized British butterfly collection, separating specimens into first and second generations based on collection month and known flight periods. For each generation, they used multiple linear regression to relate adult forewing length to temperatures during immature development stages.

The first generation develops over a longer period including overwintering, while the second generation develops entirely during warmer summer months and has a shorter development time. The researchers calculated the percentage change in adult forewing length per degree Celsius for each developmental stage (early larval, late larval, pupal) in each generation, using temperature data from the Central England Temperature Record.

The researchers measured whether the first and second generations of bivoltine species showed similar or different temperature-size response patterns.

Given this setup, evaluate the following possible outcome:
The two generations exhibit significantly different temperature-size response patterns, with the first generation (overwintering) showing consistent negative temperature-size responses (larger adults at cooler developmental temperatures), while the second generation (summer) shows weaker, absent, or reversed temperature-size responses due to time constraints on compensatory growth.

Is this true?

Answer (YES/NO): NO